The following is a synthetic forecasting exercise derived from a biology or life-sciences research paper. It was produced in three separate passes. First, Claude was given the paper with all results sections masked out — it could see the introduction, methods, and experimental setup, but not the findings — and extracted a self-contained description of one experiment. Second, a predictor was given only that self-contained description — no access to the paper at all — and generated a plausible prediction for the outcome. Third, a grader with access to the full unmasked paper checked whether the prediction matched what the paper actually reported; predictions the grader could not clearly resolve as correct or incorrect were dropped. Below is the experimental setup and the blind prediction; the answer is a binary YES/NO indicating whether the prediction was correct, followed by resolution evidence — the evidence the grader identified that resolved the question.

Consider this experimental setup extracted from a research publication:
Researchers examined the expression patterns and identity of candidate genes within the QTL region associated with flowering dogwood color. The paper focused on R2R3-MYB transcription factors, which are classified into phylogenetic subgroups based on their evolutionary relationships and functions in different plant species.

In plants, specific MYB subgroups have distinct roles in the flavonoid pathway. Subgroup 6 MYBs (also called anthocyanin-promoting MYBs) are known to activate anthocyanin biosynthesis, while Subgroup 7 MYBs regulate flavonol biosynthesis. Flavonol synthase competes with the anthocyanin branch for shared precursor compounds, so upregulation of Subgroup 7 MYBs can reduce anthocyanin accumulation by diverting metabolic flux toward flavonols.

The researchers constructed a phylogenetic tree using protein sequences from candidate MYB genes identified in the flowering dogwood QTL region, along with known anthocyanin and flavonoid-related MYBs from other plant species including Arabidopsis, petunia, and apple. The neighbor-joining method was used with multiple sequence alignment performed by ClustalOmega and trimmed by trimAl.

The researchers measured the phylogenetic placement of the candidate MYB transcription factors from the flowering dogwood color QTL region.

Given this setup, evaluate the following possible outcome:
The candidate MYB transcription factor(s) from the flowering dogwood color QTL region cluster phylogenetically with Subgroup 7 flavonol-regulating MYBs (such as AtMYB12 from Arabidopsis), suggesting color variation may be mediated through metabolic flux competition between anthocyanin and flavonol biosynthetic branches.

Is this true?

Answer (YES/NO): NO